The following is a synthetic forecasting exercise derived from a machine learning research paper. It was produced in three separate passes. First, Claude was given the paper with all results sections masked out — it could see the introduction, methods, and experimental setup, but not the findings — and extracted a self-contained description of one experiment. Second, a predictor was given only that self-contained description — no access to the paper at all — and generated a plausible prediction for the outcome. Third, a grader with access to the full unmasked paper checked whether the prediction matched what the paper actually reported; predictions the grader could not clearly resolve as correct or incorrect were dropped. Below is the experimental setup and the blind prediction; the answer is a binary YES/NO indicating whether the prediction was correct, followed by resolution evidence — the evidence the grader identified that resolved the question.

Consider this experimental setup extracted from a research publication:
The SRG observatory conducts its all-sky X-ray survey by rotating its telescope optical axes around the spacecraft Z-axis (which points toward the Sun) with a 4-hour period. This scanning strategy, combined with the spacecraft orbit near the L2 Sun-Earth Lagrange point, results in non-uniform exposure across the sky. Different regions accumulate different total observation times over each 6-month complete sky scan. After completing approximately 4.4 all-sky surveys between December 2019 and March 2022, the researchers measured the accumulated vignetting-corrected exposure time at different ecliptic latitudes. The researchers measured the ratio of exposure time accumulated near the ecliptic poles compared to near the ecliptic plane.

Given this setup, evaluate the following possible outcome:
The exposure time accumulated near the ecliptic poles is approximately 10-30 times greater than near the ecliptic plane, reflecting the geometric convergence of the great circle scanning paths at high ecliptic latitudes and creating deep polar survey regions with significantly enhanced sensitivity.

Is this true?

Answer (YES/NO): NO